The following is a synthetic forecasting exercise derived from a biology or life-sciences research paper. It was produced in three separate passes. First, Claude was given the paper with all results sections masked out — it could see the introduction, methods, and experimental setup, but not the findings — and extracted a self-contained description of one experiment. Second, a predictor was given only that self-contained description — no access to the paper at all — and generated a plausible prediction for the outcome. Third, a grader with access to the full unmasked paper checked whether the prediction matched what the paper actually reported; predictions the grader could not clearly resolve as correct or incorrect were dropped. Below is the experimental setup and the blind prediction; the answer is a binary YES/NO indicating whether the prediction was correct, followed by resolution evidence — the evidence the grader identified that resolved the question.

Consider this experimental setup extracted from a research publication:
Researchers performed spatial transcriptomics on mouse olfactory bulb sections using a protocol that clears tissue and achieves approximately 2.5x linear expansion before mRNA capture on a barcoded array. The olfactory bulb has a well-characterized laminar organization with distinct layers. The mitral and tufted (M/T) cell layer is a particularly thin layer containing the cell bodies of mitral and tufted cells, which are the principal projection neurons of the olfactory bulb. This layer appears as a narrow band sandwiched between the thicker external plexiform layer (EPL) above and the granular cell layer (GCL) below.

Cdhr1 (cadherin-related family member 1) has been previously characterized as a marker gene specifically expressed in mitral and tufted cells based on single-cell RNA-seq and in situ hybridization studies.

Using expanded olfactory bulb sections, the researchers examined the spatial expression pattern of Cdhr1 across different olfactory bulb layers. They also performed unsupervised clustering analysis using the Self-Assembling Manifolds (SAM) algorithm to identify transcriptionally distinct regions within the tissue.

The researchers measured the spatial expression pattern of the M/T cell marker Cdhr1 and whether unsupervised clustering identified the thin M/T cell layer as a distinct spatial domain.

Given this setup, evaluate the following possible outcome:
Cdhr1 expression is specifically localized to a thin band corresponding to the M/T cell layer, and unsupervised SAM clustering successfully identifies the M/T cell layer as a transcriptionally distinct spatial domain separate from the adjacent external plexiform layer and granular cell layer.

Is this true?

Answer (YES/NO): YES